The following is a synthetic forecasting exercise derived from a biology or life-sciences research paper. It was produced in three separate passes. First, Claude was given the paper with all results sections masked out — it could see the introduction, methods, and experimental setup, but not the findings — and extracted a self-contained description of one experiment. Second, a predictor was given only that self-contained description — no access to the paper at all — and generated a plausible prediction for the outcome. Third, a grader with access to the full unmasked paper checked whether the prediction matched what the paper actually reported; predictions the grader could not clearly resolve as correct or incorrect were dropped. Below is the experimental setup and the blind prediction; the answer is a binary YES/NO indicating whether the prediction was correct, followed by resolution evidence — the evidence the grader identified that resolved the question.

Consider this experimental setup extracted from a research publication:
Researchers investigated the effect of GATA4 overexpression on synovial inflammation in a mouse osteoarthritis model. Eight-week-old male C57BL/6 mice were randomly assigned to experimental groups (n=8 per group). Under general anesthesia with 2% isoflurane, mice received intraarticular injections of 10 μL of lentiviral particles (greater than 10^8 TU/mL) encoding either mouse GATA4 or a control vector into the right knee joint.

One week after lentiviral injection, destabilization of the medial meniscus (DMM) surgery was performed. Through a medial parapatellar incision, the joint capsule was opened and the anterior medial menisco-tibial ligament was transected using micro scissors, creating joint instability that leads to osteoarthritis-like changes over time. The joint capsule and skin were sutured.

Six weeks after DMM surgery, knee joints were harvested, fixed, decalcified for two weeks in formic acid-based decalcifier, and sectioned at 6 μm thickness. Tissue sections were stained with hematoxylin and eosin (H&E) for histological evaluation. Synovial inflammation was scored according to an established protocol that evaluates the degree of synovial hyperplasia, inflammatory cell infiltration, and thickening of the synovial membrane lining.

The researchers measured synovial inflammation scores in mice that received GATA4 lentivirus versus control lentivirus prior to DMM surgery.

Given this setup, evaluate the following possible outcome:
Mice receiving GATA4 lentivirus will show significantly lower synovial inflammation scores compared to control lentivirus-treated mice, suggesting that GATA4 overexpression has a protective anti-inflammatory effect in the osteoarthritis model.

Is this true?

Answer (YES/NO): NO